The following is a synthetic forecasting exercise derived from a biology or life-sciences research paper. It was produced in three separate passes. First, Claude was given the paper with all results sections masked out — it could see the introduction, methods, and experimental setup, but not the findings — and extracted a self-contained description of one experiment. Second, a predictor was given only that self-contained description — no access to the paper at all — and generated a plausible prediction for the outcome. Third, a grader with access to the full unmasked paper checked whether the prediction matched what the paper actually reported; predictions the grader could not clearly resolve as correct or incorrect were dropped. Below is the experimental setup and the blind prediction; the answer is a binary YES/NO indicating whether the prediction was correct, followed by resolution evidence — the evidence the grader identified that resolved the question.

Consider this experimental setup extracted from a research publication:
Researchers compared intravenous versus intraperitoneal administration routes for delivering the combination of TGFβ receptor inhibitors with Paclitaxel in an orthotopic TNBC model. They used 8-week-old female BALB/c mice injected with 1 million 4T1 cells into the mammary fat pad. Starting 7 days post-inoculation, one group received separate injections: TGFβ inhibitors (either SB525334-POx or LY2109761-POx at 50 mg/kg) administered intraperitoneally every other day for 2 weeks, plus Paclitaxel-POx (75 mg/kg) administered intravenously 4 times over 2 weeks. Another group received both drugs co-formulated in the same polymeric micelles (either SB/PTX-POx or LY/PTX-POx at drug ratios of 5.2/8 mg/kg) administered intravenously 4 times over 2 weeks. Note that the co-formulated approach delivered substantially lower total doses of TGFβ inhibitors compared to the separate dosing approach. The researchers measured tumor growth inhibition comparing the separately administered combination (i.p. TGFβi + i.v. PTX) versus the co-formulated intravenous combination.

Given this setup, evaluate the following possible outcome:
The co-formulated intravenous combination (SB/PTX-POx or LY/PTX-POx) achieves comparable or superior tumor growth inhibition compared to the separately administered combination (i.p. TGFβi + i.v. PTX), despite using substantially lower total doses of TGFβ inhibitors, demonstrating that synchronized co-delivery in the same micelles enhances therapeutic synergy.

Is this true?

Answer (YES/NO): NO